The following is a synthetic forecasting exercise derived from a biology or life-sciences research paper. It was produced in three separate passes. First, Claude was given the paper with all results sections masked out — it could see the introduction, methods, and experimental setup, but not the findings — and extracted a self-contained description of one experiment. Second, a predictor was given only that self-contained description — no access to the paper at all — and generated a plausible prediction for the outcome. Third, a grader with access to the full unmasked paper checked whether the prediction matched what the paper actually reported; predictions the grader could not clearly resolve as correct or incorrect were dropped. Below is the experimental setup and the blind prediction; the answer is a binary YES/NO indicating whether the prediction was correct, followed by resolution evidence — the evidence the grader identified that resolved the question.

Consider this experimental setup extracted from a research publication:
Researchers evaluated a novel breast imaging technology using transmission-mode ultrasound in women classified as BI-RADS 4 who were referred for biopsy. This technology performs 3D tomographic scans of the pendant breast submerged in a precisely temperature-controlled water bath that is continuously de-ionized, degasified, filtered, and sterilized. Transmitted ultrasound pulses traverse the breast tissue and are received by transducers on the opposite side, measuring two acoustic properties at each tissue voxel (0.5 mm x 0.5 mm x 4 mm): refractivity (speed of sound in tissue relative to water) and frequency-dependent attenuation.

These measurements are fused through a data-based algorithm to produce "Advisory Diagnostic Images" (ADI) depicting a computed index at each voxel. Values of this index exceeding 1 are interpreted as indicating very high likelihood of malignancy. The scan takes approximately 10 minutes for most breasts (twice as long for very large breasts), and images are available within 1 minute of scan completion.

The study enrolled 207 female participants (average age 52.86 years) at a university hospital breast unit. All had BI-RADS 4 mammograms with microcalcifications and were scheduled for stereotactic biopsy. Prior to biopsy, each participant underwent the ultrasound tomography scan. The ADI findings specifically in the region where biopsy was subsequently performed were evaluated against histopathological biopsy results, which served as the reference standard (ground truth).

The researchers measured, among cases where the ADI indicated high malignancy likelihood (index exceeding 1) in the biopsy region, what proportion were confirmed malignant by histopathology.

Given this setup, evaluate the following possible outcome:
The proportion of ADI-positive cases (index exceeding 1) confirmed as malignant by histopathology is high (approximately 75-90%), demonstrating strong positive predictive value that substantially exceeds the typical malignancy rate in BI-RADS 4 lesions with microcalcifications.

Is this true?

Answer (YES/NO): NO